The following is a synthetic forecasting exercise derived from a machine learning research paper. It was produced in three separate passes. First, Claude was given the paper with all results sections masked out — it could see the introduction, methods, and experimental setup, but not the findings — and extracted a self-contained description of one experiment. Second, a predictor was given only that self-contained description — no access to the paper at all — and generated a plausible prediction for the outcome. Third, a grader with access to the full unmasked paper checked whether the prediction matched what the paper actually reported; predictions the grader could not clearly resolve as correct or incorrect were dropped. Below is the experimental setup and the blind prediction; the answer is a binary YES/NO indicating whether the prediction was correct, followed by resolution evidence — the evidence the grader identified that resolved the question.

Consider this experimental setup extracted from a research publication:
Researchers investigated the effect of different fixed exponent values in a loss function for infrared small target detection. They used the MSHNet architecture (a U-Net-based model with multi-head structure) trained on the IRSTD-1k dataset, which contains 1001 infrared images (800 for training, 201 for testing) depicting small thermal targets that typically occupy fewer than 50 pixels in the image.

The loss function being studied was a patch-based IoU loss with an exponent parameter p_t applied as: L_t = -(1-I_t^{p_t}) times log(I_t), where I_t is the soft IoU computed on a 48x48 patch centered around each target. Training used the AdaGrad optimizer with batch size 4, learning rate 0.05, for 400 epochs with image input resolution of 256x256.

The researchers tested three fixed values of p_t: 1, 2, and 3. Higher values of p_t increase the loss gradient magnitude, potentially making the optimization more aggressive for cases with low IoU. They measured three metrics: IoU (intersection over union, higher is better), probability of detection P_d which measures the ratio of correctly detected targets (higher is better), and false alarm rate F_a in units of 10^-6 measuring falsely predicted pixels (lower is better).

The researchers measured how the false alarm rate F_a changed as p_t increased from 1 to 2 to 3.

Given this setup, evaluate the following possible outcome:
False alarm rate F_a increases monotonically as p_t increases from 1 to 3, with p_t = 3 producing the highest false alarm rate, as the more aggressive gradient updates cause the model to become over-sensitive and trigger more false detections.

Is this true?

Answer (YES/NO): YES